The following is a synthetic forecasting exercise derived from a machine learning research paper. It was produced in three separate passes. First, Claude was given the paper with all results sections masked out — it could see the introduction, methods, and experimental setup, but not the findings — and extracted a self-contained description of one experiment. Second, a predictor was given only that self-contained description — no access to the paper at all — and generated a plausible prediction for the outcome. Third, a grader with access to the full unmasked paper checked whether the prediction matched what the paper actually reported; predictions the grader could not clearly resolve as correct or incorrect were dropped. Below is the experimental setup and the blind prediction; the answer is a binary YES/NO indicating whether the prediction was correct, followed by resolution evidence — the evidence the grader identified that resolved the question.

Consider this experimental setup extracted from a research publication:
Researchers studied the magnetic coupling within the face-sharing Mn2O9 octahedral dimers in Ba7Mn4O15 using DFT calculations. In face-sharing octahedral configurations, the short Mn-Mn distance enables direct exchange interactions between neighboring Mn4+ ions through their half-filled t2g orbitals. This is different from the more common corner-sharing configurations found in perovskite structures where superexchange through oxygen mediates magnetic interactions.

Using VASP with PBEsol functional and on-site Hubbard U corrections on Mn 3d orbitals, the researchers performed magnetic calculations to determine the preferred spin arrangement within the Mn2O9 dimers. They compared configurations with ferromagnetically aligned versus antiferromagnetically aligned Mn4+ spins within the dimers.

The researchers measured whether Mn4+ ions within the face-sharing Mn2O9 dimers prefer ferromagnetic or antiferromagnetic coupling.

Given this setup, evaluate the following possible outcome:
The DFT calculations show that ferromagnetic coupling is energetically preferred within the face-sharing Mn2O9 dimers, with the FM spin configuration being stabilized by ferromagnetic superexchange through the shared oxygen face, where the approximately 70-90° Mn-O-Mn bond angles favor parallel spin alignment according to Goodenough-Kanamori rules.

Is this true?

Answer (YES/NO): NO